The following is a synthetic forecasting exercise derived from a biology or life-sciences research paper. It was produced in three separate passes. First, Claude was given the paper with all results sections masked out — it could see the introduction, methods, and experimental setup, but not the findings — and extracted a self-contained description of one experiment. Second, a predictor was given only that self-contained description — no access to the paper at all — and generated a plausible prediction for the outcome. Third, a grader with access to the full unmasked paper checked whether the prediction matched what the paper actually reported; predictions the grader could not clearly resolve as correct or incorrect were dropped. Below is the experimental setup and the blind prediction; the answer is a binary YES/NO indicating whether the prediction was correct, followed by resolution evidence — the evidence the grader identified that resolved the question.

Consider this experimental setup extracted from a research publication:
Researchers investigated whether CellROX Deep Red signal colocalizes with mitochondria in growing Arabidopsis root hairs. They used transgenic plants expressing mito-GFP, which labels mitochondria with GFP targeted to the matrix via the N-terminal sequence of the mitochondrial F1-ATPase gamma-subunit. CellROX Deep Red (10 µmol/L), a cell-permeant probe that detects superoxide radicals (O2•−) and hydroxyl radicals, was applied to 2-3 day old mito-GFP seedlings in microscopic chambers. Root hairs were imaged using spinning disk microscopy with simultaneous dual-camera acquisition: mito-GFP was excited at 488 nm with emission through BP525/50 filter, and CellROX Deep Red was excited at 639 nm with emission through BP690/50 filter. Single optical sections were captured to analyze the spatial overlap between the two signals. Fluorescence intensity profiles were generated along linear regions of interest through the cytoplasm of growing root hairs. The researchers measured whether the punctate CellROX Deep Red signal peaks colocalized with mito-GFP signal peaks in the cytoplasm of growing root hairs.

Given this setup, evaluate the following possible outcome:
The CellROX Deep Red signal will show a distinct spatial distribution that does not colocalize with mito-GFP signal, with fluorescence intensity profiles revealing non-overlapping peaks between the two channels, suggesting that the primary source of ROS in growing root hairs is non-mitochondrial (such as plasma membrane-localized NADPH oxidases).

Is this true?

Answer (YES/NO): NO